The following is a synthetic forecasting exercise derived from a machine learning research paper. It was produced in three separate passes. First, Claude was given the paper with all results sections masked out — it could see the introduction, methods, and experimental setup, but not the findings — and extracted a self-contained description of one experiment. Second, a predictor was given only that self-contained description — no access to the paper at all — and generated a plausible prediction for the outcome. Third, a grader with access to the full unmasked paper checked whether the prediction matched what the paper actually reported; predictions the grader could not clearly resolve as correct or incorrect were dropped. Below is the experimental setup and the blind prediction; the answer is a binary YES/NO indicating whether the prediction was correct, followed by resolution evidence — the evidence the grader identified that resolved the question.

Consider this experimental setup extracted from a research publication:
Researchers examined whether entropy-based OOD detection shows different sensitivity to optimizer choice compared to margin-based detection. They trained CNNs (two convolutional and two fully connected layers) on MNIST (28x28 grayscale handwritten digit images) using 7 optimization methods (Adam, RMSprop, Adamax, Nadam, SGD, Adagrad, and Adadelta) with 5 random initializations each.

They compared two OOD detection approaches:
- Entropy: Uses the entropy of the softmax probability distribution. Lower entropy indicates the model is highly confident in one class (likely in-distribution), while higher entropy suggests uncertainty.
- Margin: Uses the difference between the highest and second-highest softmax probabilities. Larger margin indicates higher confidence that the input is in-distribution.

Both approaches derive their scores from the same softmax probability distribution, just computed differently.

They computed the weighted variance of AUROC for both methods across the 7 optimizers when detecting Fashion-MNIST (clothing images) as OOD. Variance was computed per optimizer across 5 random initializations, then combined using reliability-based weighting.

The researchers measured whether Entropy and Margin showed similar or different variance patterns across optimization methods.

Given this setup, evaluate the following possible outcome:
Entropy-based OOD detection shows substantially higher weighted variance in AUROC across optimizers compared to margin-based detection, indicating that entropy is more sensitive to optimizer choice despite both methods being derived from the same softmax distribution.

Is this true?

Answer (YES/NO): NO